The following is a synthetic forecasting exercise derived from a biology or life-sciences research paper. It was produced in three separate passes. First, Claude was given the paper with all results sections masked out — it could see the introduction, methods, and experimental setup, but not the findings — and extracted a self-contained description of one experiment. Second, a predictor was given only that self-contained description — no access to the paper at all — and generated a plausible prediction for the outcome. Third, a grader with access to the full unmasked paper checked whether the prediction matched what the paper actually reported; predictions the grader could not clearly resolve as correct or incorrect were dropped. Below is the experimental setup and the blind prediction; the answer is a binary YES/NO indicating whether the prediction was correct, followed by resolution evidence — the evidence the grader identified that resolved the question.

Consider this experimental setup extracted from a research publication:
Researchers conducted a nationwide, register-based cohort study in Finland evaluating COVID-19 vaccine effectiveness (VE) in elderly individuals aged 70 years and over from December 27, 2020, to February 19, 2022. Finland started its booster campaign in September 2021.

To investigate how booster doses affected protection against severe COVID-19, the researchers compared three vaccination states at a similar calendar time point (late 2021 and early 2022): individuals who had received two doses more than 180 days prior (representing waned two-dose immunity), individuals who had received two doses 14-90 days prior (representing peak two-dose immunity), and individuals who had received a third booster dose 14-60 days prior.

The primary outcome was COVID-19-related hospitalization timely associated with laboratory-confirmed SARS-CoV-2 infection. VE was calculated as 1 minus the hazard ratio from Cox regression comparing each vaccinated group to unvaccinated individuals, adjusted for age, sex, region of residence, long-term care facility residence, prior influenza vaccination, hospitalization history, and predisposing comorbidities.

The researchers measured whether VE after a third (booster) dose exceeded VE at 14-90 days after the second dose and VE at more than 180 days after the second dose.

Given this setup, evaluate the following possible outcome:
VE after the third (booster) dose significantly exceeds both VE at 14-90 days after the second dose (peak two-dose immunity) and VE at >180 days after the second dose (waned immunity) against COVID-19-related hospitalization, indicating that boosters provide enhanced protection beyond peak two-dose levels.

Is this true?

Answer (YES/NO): NO